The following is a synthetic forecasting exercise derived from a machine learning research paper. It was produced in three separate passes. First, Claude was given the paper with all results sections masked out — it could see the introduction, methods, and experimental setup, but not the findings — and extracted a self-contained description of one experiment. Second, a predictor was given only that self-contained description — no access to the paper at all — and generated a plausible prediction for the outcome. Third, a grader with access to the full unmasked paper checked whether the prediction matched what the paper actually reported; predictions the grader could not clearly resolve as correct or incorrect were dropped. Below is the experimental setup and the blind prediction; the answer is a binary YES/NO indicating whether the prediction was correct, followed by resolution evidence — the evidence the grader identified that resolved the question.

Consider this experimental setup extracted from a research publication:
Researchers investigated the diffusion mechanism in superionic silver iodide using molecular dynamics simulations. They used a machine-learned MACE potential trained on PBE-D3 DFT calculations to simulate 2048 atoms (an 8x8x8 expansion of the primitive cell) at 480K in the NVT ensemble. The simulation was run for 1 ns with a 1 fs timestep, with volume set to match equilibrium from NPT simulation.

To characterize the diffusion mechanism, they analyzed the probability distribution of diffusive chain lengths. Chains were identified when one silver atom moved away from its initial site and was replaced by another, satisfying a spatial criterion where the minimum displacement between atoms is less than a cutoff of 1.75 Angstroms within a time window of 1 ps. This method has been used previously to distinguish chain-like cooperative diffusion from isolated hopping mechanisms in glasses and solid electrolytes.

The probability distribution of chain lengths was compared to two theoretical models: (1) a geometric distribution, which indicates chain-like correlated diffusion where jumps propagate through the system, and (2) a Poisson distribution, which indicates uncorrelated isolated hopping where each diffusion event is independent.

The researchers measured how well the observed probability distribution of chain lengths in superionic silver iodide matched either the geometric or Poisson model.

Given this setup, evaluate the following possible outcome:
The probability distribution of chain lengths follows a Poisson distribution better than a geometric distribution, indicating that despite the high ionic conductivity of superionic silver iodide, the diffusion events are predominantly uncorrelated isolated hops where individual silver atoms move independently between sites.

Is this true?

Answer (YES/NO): NO